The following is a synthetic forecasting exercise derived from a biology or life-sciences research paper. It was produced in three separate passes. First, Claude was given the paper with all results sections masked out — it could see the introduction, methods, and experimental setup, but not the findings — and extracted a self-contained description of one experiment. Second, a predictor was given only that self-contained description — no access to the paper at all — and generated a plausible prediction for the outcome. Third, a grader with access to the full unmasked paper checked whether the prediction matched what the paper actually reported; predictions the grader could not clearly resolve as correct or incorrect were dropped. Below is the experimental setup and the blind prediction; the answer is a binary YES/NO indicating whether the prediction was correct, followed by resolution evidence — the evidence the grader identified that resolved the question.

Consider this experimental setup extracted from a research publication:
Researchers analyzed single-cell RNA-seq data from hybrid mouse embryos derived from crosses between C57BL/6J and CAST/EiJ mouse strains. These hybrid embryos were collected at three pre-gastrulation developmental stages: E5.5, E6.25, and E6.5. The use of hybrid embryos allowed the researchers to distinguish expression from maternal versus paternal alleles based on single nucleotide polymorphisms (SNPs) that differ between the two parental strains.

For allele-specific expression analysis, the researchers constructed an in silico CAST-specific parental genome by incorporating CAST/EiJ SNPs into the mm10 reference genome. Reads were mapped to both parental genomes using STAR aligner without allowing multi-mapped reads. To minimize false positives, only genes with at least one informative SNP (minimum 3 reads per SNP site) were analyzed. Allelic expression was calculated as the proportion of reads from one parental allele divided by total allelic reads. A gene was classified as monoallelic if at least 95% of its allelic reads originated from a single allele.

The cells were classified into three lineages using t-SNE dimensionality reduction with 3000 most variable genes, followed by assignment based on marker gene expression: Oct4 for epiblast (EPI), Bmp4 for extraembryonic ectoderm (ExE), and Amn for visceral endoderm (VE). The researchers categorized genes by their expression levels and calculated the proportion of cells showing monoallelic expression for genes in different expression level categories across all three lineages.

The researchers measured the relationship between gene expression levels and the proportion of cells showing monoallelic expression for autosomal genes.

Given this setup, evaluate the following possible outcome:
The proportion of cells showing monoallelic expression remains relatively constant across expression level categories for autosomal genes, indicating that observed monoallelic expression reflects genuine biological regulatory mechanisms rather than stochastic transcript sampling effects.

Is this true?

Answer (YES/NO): NO